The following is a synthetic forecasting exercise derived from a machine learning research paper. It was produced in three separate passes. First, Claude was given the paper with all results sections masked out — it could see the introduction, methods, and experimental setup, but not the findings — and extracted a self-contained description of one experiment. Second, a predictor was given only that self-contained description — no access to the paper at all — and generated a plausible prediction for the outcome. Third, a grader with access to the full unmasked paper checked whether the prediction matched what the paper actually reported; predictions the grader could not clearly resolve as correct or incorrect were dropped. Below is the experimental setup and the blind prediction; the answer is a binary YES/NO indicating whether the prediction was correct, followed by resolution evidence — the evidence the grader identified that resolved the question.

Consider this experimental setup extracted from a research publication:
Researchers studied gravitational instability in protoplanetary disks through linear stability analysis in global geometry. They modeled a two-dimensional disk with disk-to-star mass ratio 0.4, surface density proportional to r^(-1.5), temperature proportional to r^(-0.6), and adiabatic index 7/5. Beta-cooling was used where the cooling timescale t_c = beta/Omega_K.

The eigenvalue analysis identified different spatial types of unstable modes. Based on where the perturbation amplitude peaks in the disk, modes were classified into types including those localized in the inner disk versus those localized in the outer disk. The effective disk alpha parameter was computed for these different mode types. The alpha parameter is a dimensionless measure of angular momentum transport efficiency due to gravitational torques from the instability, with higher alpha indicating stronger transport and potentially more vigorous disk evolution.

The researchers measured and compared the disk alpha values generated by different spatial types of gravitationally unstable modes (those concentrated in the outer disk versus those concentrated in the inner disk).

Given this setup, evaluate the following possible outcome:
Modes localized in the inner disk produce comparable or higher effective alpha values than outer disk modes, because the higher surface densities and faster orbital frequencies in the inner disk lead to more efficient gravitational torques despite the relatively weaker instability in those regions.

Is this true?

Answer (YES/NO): NO